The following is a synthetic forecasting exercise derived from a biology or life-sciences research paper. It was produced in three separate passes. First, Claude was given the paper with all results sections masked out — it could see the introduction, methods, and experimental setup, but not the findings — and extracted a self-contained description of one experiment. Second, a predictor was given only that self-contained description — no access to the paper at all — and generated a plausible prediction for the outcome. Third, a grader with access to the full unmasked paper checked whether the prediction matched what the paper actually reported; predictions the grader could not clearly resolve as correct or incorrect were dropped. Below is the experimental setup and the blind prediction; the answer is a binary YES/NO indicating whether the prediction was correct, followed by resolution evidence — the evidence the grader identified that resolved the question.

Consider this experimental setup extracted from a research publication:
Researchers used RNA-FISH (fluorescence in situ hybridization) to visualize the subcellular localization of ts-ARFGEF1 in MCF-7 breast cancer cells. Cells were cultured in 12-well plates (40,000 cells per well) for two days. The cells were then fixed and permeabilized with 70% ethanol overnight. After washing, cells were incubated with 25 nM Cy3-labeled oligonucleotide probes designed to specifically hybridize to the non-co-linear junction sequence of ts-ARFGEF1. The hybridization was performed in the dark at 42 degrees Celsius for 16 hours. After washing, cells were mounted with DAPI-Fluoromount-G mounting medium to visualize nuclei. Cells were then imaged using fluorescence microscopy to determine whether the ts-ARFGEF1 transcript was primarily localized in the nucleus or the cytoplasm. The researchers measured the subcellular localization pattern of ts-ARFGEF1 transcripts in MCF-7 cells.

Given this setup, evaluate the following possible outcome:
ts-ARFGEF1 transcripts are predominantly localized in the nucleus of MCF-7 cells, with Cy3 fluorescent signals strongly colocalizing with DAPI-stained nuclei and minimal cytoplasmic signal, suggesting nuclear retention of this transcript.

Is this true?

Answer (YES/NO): YES